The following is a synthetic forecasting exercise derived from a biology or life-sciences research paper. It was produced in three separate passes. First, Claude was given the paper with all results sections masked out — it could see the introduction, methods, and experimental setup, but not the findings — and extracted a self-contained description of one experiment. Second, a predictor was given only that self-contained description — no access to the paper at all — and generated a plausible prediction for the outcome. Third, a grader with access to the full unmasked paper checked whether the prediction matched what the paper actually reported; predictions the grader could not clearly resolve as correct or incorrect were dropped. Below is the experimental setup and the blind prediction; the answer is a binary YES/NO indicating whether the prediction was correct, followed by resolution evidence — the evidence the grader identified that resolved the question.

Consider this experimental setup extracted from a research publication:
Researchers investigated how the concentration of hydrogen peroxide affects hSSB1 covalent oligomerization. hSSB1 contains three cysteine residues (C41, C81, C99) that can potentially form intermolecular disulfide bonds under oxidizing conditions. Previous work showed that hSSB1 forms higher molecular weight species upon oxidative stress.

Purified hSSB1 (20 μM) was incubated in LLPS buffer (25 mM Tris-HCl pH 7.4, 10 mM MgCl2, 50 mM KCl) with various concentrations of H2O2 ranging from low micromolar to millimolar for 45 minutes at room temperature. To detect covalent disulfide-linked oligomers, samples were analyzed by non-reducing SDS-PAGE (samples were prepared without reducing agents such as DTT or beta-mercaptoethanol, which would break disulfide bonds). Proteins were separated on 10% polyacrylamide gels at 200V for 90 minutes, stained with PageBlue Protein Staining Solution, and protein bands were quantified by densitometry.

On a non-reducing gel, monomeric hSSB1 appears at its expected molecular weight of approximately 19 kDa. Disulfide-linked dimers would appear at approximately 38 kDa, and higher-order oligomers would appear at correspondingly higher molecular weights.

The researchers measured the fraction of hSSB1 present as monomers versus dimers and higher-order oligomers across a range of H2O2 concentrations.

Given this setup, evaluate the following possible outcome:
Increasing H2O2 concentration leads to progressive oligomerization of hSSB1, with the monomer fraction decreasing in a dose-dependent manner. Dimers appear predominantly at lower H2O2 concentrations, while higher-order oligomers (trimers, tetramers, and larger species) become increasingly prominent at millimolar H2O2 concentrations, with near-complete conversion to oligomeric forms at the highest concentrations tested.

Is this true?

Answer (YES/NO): NO